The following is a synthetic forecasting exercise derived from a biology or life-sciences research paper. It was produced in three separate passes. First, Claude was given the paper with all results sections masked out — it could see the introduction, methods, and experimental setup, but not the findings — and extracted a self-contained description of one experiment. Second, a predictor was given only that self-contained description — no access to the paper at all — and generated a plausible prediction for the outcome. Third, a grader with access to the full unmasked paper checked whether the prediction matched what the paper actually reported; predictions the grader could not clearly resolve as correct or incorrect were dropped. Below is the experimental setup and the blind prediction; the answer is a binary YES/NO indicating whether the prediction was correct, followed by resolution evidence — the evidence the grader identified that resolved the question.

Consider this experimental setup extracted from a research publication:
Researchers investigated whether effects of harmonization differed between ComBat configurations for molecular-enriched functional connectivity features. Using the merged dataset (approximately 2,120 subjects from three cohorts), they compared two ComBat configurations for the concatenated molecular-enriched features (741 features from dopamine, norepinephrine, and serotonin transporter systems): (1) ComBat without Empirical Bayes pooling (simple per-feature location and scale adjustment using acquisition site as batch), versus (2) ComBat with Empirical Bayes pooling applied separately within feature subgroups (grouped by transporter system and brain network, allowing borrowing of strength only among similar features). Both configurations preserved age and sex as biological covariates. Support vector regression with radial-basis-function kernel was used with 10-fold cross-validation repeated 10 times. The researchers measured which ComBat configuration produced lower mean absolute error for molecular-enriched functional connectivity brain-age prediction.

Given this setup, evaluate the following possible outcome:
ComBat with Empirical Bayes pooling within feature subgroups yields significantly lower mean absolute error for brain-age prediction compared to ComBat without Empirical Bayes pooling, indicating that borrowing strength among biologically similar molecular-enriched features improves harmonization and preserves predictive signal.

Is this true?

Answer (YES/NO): NO